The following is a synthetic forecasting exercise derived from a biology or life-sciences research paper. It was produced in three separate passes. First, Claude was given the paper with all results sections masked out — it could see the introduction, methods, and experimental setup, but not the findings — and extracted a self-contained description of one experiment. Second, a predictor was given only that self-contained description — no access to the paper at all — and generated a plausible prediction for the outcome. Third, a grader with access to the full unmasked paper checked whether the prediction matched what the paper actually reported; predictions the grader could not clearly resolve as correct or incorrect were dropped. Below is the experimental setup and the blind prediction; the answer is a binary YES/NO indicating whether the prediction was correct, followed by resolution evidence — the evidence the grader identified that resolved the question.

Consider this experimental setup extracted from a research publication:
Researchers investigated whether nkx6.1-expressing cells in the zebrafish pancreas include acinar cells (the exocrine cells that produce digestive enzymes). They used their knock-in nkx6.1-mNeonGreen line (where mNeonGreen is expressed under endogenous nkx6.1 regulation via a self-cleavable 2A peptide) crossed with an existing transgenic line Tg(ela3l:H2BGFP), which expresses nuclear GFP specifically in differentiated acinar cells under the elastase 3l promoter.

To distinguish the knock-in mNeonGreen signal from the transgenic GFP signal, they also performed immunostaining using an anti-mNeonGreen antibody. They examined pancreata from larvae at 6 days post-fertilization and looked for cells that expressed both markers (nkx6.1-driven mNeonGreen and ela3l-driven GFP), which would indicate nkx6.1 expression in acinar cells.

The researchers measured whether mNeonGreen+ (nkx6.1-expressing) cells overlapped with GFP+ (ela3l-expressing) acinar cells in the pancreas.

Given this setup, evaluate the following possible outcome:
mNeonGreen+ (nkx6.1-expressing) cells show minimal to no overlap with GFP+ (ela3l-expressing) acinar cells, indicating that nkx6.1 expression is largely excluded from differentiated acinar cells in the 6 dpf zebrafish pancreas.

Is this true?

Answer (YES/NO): YES